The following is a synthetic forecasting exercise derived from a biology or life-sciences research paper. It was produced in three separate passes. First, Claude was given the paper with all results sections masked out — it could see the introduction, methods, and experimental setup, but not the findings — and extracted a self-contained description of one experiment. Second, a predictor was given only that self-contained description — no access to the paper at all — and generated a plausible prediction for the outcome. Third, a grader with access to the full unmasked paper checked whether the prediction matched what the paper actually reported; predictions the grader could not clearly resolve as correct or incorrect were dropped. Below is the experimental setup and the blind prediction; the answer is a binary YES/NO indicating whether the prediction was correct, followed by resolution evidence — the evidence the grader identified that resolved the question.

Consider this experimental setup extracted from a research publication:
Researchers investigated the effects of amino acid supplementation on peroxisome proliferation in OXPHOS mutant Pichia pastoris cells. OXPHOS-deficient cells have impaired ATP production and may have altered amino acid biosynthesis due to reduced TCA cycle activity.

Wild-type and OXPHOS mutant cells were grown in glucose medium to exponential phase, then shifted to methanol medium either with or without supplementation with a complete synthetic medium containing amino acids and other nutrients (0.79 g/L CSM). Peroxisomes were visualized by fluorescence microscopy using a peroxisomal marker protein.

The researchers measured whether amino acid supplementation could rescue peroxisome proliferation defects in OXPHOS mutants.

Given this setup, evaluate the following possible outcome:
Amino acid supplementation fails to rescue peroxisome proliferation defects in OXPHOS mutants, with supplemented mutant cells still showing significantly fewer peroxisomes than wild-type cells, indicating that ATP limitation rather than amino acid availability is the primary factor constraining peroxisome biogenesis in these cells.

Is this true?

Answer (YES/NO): YES